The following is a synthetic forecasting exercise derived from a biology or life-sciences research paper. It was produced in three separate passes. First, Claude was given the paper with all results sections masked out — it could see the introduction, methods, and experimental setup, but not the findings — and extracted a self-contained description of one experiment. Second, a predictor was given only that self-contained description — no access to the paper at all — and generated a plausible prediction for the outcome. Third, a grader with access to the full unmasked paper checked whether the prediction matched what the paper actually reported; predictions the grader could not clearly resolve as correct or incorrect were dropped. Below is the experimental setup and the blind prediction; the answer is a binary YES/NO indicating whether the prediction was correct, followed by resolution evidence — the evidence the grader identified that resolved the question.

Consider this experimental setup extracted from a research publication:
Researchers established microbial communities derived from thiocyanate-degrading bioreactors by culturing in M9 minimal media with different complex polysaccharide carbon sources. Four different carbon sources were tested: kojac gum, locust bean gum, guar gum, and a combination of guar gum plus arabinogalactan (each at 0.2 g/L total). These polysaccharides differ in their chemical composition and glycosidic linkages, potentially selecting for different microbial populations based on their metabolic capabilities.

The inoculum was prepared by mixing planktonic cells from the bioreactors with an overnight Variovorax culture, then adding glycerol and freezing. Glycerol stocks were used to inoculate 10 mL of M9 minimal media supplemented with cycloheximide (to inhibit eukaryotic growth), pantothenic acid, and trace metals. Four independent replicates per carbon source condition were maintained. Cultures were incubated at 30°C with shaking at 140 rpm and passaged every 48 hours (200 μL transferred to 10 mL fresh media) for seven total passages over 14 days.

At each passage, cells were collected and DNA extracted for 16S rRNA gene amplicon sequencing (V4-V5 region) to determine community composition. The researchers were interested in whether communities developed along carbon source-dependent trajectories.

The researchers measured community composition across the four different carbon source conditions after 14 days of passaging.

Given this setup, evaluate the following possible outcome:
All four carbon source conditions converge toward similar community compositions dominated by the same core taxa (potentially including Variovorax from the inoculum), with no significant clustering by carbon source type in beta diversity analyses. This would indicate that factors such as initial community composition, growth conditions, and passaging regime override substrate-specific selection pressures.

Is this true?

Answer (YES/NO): NO